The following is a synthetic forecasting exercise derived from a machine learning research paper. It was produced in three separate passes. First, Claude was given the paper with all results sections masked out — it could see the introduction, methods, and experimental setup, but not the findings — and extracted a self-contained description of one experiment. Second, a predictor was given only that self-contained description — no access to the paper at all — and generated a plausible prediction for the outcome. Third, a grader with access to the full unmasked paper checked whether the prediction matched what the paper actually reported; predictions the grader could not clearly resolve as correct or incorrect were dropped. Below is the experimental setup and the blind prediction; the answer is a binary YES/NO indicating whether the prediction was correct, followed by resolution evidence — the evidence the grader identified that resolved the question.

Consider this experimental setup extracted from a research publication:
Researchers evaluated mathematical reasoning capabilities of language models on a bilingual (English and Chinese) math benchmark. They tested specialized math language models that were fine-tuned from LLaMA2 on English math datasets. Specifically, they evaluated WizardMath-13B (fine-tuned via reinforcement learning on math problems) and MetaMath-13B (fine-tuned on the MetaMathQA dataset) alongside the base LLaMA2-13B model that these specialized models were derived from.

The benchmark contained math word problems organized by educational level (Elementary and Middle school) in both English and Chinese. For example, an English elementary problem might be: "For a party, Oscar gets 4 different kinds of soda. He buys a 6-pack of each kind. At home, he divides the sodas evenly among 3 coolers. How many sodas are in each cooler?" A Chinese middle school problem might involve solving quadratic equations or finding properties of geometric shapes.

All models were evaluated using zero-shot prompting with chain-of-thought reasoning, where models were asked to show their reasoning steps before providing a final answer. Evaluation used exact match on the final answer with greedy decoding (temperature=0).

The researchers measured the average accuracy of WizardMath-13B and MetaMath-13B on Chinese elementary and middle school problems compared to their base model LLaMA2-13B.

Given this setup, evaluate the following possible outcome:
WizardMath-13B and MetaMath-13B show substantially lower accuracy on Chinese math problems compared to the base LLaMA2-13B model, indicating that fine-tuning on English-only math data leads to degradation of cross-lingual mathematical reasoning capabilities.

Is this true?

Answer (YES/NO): YES